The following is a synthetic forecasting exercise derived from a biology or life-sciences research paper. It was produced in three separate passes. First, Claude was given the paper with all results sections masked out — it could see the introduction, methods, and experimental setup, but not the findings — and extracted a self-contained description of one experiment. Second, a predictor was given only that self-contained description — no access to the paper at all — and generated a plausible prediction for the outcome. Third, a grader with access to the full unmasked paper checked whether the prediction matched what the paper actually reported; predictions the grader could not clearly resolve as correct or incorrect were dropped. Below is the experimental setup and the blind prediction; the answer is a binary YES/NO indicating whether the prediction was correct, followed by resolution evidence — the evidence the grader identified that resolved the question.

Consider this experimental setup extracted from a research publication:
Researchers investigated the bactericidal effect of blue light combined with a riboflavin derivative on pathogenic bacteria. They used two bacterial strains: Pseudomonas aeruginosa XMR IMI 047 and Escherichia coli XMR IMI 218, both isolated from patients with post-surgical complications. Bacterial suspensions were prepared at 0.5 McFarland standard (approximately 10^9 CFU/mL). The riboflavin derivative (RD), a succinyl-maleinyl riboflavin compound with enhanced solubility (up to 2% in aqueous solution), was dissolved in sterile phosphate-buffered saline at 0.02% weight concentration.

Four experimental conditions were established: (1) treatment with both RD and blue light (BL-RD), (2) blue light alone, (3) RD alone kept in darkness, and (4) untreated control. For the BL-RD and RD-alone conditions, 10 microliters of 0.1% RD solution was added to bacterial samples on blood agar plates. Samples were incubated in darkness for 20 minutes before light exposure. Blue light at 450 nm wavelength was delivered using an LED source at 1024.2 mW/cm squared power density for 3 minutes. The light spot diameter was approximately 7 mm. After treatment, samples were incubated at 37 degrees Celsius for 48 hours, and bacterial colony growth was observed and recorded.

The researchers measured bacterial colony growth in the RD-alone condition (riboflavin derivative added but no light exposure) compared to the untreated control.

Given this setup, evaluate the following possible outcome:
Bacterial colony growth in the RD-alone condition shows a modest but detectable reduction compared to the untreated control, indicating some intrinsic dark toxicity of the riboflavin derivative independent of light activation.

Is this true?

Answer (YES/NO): NO